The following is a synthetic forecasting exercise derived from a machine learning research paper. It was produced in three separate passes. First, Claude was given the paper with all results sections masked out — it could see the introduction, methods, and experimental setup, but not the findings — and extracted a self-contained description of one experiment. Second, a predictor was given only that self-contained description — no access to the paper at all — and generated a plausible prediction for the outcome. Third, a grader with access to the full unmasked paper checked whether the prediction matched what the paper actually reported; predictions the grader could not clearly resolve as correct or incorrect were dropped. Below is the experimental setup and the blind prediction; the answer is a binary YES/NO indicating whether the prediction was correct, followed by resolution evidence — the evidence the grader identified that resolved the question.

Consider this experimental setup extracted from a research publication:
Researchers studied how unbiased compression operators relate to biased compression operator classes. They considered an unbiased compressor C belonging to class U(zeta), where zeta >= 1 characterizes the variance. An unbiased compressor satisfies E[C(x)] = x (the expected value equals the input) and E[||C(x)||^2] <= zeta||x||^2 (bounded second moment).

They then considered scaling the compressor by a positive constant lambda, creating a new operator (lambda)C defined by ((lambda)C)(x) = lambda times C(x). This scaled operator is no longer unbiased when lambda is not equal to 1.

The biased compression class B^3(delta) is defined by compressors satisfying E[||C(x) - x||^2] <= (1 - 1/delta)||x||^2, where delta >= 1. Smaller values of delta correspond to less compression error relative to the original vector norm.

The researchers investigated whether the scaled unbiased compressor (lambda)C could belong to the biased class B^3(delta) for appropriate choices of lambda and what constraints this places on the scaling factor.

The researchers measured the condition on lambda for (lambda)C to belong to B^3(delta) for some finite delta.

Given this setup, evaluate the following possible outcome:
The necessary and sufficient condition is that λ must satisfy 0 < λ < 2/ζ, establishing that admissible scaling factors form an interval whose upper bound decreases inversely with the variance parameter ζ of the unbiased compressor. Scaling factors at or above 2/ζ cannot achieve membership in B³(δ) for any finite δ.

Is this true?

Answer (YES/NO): YES